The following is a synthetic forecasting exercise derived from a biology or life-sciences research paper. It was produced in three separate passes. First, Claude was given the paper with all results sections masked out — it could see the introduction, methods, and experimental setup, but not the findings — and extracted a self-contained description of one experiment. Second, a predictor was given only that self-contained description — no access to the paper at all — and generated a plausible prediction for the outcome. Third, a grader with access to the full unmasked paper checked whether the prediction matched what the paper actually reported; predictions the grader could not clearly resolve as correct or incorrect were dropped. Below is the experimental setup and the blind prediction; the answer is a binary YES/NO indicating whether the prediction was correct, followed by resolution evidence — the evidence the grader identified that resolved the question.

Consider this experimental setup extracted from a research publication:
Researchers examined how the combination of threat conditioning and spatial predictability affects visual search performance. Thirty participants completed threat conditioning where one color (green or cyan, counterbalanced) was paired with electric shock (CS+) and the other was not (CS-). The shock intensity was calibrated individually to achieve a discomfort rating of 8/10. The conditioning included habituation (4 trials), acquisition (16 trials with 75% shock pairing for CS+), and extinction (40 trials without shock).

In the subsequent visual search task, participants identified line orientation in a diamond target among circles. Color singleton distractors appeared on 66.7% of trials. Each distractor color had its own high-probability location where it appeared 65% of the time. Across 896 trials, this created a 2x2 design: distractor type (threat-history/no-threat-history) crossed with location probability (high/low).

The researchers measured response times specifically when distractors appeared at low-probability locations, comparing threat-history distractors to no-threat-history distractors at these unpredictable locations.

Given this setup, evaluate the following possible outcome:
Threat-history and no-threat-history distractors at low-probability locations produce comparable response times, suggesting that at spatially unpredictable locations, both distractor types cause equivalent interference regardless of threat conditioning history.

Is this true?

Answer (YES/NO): NO